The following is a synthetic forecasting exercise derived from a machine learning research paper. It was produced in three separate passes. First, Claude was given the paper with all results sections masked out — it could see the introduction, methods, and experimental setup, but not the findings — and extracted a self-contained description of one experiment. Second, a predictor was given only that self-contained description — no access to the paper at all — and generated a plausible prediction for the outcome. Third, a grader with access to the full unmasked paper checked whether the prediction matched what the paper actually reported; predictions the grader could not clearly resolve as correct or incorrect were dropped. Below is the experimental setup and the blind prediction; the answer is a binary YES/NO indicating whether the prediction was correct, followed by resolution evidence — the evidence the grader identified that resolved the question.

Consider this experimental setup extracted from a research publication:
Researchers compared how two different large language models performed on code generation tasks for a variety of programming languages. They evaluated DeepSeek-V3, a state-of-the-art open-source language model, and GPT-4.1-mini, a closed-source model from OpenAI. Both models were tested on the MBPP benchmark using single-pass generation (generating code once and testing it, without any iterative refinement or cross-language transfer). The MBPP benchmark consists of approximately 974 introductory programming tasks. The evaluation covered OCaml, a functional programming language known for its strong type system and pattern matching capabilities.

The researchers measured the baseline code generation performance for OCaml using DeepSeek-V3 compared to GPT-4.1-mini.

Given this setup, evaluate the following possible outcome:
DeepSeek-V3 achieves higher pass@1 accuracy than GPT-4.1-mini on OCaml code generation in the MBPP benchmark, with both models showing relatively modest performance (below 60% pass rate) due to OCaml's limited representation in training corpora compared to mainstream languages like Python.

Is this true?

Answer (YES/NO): NO